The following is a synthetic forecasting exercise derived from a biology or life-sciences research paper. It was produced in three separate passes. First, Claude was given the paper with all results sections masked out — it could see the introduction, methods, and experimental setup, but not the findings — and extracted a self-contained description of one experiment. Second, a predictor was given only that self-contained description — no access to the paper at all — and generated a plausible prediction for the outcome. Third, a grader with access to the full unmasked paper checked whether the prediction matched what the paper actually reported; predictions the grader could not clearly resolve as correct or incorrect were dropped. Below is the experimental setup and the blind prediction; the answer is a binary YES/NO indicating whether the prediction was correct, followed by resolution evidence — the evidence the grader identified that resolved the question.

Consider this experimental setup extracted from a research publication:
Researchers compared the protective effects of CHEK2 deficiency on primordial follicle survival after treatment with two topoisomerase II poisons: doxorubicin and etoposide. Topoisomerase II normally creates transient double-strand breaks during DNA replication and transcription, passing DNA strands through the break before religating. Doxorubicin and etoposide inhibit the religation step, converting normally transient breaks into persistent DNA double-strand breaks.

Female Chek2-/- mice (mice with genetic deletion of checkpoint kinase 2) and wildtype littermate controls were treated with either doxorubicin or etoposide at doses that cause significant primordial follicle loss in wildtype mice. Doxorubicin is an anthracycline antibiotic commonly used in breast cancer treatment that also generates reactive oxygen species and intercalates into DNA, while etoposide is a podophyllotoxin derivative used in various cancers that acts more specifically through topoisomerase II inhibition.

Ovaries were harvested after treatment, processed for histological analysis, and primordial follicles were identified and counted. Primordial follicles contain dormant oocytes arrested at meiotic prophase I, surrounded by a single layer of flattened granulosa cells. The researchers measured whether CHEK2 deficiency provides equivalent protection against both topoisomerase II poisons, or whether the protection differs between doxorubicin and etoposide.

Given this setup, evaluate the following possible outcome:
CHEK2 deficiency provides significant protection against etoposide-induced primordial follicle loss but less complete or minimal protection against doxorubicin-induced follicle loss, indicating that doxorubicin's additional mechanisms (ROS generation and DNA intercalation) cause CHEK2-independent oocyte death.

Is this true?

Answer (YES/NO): NO